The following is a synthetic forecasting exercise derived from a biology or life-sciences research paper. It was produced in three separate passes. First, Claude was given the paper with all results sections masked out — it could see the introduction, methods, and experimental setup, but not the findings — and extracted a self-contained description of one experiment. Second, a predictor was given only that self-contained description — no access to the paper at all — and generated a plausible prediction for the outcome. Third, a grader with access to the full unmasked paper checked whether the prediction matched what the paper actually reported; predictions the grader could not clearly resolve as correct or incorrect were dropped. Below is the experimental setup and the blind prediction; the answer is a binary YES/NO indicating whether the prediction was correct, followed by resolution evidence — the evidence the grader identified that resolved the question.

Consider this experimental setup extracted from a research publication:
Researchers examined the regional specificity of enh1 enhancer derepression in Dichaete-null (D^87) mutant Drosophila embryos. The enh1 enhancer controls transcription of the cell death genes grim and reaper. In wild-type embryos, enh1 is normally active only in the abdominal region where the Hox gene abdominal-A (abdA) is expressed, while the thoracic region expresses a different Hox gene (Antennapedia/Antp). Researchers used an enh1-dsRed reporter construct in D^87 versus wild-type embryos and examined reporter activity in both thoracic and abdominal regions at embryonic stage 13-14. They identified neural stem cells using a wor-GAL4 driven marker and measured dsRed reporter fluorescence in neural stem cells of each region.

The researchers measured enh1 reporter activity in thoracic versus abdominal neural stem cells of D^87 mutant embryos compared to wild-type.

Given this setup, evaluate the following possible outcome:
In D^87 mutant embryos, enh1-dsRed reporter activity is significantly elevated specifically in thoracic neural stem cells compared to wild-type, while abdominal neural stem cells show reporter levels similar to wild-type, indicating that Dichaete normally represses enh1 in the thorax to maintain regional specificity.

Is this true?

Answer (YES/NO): NO